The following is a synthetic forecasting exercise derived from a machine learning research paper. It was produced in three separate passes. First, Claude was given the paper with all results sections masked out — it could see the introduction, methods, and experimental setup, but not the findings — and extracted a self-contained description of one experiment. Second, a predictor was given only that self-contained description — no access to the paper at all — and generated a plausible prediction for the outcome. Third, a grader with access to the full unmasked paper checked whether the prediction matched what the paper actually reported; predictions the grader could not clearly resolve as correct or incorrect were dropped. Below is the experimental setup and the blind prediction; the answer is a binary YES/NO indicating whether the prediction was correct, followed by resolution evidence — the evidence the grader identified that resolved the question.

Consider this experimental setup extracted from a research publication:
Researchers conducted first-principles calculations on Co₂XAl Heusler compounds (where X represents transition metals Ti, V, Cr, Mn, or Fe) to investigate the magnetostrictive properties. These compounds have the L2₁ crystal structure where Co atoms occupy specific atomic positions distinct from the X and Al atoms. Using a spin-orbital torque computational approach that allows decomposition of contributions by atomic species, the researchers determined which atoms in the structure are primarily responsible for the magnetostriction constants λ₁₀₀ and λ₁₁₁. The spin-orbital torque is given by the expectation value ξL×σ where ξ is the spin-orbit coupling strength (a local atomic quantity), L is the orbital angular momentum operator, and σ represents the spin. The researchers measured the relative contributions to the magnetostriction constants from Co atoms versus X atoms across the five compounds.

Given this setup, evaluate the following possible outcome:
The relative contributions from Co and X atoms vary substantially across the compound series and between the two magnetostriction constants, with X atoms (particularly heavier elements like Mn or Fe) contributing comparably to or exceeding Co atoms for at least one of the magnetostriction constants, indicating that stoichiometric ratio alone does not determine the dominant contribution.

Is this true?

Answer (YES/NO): NO